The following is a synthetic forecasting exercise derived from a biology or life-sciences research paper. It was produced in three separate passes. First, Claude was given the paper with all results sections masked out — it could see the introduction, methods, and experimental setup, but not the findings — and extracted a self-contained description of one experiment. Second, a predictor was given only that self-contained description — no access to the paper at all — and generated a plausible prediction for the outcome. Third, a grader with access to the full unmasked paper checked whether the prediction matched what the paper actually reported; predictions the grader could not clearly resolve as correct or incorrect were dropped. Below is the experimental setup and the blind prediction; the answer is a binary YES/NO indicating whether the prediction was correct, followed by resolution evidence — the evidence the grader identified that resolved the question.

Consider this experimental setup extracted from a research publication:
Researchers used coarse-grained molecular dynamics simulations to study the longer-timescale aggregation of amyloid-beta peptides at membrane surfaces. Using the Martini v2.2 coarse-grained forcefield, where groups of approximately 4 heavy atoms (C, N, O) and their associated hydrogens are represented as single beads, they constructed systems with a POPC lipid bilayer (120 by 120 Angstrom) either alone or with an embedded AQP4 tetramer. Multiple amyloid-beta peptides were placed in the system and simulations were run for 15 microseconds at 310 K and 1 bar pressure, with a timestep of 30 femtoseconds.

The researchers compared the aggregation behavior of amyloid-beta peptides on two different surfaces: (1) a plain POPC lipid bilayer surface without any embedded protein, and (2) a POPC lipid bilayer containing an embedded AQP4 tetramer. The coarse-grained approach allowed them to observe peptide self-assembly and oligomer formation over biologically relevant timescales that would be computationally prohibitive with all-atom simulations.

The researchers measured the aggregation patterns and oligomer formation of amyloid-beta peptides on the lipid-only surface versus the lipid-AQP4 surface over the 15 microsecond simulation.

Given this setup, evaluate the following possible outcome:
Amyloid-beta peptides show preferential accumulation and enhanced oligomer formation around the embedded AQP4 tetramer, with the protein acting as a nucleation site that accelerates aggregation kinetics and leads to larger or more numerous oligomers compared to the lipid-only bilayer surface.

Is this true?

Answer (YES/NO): NO